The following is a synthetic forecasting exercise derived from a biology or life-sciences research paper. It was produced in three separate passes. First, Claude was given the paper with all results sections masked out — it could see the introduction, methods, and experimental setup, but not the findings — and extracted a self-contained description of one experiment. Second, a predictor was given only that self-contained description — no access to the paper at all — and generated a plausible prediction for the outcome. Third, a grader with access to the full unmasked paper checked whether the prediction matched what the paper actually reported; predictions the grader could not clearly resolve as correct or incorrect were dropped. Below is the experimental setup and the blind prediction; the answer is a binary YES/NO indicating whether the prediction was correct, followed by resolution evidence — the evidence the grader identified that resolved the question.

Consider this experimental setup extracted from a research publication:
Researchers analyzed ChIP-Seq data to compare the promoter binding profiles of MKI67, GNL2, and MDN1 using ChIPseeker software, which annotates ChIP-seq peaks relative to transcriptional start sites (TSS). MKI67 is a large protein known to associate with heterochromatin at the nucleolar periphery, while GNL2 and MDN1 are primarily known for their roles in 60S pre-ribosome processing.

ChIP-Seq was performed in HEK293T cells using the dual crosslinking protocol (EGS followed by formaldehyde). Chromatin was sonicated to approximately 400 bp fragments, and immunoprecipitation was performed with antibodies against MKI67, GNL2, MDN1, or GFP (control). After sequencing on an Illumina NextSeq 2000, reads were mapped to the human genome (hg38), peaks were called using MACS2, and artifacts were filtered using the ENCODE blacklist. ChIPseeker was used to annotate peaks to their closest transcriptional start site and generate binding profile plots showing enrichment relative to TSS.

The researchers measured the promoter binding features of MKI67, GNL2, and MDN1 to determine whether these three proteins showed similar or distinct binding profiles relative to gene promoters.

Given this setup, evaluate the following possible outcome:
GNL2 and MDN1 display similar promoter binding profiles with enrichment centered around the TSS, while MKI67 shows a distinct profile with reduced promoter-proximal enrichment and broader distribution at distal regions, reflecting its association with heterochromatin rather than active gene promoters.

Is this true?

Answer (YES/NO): NO